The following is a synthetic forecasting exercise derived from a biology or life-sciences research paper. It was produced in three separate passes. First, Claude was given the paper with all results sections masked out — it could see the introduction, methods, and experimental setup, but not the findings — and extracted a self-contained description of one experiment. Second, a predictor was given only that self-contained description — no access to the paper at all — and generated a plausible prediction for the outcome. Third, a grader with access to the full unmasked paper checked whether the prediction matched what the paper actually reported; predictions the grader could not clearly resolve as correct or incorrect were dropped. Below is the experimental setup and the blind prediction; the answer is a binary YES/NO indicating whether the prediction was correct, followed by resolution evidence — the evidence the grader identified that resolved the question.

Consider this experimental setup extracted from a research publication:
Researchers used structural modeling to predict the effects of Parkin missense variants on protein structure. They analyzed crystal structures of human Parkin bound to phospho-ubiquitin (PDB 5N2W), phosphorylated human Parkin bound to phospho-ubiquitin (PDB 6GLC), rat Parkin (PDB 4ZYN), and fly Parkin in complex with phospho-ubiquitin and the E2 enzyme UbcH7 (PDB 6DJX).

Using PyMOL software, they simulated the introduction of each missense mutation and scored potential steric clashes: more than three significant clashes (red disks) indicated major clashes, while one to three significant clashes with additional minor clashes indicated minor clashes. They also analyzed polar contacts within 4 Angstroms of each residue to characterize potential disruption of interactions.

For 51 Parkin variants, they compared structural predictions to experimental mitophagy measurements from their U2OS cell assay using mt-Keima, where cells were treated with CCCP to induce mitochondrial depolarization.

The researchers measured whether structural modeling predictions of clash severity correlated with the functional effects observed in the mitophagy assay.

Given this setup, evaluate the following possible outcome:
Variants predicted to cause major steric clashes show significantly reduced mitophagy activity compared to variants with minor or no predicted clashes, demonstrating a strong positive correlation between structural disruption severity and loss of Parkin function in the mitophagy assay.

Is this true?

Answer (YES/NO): YES